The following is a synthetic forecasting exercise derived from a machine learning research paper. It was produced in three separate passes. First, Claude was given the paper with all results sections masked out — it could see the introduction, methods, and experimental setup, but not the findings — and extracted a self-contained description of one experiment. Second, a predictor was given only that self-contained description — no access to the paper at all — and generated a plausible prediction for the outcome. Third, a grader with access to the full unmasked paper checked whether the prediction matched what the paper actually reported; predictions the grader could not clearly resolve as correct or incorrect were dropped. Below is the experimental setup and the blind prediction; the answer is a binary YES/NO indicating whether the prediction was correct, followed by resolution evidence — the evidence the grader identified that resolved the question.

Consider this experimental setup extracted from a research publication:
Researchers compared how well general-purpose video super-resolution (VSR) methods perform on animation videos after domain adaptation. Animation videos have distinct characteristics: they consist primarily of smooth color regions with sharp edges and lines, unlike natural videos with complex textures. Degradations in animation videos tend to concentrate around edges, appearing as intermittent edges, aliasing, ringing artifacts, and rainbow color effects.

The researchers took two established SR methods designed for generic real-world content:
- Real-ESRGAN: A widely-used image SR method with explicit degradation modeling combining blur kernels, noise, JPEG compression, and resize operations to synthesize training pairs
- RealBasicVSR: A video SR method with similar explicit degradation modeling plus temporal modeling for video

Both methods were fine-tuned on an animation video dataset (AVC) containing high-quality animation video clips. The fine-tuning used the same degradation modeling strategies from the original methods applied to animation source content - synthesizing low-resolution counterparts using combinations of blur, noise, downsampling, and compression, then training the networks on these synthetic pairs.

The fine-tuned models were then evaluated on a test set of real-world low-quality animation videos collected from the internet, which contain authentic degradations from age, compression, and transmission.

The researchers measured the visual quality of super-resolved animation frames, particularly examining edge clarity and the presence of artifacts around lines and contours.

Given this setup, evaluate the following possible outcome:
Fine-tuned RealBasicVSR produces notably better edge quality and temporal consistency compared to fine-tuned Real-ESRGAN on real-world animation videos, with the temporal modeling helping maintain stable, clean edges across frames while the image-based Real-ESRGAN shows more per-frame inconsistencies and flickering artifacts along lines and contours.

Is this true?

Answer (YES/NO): NO